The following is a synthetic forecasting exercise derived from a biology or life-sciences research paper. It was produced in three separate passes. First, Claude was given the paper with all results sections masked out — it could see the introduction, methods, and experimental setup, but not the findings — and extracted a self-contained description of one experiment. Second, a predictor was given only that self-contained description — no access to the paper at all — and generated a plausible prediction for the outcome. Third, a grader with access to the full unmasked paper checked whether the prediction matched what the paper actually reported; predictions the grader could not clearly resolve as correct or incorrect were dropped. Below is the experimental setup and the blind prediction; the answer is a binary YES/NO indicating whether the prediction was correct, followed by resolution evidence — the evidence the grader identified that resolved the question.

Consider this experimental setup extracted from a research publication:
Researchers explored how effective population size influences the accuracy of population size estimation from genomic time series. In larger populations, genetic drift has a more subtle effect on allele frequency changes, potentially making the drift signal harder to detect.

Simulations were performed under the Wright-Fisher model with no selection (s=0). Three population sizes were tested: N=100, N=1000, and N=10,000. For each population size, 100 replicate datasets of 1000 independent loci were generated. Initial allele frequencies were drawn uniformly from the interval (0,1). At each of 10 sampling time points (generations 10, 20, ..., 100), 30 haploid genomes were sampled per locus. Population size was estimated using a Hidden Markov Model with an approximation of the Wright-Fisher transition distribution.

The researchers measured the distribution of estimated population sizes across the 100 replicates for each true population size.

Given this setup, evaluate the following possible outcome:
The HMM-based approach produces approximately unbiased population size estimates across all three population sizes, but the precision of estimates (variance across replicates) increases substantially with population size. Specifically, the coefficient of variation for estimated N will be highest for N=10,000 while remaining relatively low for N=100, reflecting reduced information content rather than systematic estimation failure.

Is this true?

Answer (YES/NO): YES